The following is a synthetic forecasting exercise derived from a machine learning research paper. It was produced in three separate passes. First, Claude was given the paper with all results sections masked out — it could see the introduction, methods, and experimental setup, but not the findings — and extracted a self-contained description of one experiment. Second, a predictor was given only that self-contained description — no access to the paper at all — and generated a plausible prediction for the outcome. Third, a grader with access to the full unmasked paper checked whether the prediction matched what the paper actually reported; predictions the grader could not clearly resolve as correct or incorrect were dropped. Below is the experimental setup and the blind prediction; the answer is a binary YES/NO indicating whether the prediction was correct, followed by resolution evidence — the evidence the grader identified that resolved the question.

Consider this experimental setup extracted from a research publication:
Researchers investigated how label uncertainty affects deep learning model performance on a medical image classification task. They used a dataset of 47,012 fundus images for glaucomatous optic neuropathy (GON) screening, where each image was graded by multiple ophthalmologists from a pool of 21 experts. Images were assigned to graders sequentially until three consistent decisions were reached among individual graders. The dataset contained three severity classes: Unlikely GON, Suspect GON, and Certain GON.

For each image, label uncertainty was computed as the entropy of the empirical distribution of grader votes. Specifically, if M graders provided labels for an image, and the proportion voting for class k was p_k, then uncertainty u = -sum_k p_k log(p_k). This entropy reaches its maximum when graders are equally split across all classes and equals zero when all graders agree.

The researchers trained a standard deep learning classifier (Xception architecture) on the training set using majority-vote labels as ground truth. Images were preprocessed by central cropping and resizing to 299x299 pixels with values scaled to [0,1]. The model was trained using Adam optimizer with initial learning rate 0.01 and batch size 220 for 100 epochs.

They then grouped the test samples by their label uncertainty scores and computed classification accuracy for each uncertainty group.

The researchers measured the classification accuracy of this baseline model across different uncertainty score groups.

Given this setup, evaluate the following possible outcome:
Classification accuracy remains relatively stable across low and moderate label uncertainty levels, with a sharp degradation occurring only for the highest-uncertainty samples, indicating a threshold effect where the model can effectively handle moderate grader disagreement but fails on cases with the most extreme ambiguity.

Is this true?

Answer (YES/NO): NO